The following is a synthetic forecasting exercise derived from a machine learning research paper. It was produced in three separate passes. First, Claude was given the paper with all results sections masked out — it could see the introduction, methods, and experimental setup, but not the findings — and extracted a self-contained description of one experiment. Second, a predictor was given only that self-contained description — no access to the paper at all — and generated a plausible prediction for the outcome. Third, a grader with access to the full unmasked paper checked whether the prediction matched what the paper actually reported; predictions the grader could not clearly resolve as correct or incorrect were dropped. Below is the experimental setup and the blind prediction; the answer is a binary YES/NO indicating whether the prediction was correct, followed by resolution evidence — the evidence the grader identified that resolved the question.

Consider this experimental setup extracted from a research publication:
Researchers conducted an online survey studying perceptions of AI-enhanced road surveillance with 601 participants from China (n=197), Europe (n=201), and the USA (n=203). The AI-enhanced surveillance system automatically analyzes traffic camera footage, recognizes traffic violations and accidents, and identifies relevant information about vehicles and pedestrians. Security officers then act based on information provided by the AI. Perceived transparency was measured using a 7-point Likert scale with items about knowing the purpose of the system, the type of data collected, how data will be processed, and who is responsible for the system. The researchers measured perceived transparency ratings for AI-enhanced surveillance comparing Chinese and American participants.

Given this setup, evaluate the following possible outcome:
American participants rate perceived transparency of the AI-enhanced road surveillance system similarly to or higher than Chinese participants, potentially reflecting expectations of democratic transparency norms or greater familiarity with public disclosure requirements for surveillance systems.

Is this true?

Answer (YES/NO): NO